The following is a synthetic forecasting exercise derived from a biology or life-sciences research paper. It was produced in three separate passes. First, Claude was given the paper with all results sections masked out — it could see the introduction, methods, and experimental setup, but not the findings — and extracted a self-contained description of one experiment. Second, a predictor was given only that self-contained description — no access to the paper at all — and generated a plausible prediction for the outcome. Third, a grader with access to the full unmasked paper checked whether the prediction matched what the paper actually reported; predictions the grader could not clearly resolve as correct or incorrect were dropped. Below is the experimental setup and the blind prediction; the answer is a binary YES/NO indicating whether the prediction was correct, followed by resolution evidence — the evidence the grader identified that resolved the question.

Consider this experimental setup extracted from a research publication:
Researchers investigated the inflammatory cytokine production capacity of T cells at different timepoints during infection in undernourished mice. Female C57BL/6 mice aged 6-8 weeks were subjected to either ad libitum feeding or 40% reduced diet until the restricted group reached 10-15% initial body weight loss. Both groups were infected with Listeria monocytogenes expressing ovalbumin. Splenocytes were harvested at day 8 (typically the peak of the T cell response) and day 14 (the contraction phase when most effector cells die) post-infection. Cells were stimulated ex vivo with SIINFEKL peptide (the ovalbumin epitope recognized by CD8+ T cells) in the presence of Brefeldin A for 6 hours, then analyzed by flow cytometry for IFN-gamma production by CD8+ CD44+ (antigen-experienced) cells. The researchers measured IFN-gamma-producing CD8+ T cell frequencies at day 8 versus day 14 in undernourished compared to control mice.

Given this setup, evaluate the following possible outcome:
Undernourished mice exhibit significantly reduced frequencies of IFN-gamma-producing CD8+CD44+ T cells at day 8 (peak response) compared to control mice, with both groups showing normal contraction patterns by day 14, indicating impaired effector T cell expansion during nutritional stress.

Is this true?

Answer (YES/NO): NO